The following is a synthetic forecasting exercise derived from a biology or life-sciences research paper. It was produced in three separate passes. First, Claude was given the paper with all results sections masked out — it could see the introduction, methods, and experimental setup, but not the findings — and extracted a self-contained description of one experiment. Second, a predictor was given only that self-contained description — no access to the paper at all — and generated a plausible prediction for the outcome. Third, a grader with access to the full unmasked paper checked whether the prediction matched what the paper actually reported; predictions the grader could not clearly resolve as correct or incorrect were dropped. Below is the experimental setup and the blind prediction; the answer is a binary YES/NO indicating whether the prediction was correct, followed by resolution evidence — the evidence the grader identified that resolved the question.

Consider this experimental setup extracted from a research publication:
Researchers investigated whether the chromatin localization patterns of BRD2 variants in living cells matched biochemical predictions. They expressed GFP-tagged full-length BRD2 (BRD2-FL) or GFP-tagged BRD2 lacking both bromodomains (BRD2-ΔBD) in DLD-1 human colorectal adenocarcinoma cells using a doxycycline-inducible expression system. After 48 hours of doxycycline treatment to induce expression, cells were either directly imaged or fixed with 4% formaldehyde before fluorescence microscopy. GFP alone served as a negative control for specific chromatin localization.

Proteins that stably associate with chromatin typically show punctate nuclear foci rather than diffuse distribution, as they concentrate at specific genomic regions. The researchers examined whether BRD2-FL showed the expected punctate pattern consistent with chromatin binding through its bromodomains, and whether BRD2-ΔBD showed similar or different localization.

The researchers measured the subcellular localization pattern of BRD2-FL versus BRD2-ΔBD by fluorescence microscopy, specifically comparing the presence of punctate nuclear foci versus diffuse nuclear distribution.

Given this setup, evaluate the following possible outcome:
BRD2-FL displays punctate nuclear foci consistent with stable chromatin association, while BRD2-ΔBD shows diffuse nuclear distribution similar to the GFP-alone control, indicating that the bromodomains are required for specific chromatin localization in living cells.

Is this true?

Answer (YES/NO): NO